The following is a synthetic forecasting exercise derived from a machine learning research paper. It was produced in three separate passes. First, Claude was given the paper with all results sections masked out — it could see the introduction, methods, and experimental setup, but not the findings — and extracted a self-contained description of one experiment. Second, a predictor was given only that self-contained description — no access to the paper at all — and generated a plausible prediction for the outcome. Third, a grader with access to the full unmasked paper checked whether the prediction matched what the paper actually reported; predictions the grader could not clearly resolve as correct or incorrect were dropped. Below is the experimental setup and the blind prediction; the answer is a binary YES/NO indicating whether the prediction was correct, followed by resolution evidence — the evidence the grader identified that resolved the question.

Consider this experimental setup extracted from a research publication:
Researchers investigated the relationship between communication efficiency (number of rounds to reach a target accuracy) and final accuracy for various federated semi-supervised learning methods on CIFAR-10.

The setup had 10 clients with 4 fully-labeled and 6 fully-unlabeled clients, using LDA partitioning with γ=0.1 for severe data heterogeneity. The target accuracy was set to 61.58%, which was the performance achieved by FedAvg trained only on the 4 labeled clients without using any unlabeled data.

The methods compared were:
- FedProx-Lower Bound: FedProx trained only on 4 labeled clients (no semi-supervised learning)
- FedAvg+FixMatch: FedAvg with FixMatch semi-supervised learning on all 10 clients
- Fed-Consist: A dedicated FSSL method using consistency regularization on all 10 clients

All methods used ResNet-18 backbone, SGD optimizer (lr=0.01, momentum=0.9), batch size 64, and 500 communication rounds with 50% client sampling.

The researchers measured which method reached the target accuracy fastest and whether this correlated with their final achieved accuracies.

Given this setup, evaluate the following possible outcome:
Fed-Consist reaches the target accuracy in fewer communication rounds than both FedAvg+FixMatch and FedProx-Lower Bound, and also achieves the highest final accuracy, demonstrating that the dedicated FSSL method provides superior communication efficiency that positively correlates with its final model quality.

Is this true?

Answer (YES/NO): NO